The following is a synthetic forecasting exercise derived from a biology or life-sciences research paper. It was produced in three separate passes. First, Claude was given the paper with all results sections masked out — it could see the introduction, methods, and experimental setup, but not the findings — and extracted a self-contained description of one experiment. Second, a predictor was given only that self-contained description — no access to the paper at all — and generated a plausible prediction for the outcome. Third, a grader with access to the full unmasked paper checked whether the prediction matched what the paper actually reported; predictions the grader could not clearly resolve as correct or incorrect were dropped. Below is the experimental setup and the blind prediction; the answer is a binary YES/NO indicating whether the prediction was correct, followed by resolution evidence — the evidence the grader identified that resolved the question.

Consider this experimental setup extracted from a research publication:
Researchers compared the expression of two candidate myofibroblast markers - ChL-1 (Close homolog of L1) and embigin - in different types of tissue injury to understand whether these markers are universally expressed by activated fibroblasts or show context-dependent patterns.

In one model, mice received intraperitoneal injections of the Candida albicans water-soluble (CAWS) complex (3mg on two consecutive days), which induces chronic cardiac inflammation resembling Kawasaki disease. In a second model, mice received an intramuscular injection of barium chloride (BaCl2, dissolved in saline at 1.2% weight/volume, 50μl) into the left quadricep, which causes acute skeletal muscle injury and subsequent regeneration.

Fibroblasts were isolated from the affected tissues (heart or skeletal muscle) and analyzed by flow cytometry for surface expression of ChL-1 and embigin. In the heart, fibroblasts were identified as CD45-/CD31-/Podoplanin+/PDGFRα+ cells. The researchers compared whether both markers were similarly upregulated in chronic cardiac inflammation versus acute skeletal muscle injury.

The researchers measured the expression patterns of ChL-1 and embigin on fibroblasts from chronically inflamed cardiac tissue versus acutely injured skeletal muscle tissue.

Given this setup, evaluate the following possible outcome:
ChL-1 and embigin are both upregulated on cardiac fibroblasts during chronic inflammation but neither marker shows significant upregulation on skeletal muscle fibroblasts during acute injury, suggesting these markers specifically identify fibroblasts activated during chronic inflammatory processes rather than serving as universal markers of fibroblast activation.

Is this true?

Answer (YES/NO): NO